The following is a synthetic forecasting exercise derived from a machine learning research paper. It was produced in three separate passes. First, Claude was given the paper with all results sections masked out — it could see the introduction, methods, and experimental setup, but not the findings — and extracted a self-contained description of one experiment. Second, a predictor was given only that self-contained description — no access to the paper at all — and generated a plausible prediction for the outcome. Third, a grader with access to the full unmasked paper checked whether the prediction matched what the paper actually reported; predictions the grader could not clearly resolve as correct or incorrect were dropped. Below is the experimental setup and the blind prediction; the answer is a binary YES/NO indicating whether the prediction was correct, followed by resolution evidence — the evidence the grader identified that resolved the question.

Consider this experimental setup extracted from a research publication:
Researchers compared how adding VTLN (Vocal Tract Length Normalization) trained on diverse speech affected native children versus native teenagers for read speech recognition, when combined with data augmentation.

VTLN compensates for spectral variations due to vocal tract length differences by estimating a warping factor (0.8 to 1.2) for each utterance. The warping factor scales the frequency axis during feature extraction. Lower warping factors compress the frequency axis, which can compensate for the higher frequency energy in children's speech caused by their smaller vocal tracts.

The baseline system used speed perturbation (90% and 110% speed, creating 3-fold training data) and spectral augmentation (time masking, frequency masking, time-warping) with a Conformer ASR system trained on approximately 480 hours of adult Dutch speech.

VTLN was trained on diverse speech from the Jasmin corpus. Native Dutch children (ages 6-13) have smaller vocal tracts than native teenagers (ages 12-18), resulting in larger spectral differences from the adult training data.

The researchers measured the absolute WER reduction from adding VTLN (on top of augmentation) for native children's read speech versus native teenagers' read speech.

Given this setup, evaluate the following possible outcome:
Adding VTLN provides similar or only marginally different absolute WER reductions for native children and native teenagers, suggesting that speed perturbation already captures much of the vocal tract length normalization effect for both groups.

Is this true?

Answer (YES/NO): NO